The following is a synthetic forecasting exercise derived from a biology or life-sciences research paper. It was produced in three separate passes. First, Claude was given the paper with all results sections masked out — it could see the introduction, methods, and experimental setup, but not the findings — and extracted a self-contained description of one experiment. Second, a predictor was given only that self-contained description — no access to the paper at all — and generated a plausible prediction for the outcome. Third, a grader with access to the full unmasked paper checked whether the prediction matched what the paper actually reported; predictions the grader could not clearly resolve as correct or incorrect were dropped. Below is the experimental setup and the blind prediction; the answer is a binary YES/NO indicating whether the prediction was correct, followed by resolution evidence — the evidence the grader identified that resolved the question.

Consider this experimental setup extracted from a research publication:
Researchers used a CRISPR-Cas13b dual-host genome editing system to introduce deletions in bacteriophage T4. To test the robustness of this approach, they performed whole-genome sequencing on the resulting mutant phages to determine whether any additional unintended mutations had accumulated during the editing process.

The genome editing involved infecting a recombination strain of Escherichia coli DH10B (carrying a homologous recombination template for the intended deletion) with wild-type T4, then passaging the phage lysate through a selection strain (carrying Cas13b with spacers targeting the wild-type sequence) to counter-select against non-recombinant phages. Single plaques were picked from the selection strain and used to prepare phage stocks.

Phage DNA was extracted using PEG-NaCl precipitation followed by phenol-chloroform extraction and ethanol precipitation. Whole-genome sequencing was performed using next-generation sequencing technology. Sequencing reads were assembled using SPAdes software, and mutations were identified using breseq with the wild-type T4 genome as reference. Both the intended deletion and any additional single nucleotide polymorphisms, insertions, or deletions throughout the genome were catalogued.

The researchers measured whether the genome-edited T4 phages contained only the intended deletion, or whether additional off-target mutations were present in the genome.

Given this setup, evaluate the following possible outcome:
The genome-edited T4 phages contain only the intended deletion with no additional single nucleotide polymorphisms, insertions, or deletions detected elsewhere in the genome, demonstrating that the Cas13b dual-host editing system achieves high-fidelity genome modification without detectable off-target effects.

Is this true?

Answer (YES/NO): NO